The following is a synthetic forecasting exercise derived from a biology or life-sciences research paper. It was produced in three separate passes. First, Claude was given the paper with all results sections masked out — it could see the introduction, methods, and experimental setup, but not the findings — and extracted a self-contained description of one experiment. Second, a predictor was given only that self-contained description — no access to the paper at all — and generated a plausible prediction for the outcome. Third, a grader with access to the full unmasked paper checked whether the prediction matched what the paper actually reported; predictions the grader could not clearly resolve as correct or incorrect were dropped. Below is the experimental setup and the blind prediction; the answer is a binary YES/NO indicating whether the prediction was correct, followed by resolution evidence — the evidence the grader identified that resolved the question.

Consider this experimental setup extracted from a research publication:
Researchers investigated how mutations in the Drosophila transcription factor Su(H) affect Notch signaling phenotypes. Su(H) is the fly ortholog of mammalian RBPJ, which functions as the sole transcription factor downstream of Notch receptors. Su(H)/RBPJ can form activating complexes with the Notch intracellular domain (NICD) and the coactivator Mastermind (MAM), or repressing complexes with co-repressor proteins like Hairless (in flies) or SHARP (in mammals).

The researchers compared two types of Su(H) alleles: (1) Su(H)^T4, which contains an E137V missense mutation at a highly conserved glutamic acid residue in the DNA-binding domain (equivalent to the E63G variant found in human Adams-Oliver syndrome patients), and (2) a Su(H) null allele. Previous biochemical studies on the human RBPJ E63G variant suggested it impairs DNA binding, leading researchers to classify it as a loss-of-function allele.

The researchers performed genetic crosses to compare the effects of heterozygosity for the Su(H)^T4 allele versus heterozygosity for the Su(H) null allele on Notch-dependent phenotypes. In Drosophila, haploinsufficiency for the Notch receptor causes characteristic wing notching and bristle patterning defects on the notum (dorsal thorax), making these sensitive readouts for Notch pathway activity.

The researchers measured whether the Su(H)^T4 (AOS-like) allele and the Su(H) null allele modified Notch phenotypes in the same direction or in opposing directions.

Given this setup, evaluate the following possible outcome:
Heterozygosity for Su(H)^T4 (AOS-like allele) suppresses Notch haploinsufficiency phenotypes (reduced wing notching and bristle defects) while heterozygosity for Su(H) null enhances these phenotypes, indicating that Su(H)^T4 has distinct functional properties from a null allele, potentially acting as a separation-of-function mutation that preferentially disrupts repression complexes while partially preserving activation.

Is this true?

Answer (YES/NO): NO